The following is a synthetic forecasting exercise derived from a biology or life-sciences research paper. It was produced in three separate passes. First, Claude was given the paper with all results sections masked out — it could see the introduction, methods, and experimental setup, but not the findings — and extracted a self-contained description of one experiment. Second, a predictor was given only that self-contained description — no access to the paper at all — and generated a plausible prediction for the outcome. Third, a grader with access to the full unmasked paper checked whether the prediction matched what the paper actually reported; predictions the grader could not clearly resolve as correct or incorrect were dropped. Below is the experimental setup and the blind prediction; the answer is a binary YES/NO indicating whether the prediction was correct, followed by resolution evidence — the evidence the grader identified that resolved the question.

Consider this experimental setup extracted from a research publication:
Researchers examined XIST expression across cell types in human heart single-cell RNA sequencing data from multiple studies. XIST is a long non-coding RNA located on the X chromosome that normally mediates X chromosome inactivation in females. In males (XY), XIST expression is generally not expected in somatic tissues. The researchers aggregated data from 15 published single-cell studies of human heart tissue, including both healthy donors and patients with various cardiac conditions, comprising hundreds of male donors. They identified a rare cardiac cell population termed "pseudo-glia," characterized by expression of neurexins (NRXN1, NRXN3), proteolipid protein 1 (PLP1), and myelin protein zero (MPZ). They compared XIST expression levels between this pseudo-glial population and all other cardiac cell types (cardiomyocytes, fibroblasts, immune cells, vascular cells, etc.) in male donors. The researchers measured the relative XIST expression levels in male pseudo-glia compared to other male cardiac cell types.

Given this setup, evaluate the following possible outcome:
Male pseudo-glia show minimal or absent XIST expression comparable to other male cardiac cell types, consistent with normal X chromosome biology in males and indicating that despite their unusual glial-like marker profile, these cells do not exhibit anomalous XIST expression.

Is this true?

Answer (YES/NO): NO